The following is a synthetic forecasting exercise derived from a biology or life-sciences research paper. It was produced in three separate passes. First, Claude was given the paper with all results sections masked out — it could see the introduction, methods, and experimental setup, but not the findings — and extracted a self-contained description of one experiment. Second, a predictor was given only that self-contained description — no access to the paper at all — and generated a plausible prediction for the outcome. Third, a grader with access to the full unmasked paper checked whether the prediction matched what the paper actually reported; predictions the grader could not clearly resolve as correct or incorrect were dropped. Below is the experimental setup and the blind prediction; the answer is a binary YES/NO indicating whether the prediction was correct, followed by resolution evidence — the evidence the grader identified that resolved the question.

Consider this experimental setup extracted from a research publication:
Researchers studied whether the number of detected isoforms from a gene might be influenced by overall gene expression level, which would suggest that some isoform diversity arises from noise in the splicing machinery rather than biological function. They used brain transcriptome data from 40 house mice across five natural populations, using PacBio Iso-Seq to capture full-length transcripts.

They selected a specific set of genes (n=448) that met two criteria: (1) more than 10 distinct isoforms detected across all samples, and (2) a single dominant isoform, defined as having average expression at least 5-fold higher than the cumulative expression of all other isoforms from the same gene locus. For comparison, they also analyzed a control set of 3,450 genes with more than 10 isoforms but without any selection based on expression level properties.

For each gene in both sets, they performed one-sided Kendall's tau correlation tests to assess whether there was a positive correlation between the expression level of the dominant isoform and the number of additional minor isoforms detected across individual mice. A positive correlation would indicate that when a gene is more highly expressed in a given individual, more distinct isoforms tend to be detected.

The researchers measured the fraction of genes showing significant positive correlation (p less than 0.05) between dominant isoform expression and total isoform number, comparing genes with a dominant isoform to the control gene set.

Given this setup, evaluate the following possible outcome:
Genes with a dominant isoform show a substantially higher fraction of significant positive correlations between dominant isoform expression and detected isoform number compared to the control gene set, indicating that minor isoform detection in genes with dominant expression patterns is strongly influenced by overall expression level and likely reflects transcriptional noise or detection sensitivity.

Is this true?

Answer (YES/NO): NO